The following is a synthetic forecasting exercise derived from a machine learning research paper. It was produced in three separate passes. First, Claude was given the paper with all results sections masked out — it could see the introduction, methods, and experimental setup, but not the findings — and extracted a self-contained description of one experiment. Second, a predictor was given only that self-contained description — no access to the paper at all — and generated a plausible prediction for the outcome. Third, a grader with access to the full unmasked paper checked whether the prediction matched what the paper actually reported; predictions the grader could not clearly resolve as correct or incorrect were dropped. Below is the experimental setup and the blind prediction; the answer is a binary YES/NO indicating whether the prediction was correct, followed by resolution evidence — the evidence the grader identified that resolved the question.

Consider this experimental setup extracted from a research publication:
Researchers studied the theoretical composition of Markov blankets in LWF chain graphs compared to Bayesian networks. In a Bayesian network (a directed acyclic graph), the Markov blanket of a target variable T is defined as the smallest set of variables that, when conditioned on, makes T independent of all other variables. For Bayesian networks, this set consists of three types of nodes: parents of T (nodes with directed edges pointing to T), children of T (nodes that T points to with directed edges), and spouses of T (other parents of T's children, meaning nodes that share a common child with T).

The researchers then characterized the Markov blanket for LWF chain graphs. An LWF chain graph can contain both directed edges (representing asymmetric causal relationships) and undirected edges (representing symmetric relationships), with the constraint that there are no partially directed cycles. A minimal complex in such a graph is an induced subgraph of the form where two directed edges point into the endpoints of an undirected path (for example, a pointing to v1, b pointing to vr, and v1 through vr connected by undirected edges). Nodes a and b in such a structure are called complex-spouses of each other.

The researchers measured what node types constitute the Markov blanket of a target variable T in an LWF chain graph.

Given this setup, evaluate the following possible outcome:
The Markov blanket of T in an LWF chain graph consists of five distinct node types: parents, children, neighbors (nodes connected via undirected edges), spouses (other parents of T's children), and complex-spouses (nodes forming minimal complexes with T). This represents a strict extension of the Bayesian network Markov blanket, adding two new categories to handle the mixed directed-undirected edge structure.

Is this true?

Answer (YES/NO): NO